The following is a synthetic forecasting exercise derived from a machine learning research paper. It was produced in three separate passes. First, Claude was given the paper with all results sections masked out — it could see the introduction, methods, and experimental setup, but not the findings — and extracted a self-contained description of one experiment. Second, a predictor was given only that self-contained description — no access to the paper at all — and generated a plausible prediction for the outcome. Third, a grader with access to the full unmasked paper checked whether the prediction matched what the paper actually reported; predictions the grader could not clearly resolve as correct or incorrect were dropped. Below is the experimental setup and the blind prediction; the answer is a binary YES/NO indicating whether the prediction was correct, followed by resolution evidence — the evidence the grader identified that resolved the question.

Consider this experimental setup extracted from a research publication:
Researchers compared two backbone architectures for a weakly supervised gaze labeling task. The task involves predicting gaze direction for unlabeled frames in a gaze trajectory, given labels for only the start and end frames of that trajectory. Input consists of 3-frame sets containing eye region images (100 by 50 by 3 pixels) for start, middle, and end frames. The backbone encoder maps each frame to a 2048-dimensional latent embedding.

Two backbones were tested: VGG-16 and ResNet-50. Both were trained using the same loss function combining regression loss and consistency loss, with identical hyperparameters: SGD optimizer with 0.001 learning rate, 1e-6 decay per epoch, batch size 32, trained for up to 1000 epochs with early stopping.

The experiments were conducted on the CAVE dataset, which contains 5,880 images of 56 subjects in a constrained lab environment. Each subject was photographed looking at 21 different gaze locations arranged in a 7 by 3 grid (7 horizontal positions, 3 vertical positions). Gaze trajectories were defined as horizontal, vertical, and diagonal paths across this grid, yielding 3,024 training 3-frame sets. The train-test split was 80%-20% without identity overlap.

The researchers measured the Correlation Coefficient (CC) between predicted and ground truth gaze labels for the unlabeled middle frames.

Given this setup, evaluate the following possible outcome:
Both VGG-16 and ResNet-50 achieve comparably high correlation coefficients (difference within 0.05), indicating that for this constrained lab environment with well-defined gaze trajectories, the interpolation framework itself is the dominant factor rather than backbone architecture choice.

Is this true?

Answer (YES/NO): NO